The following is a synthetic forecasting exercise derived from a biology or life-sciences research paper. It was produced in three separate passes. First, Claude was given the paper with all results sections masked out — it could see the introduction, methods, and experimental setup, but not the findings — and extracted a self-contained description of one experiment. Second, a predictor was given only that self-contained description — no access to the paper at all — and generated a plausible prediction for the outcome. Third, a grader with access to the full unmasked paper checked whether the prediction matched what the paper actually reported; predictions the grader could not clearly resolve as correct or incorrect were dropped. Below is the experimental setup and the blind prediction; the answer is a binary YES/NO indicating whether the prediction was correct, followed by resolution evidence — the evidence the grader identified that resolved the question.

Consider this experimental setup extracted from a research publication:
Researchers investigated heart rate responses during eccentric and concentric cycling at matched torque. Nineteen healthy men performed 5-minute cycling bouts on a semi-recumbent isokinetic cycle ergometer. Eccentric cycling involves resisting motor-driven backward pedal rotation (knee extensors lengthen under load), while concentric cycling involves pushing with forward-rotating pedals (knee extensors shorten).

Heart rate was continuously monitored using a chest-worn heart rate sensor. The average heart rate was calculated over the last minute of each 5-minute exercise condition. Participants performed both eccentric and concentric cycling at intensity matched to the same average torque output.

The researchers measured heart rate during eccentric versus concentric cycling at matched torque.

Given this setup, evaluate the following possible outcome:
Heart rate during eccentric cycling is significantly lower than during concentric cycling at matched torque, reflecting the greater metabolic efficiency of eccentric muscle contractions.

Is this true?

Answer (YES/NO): YES